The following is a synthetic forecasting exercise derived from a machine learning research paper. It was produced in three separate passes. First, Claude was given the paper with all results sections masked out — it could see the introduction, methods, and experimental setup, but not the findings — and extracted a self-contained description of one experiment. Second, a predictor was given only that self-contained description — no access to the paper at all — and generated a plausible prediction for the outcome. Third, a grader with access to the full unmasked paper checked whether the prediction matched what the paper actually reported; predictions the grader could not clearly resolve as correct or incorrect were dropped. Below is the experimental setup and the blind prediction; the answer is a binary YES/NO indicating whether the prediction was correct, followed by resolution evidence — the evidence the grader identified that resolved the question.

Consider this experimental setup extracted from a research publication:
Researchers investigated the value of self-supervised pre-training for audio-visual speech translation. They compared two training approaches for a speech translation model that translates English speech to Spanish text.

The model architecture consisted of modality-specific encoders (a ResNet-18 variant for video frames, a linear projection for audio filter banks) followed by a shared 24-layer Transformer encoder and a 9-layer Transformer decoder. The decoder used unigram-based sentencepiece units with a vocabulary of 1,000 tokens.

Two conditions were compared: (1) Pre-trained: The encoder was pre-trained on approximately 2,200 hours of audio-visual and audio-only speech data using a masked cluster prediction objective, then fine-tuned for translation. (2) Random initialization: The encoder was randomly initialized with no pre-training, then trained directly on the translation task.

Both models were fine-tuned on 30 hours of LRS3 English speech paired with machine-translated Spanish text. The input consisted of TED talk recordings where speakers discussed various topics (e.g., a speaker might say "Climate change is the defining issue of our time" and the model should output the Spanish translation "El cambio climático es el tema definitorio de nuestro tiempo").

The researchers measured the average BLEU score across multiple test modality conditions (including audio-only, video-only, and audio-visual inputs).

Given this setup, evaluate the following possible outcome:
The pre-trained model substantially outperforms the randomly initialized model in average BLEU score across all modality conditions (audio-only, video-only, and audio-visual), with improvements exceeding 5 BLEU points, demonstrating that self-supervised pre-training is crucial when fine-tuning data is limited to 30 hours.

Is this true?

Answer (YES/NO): YES